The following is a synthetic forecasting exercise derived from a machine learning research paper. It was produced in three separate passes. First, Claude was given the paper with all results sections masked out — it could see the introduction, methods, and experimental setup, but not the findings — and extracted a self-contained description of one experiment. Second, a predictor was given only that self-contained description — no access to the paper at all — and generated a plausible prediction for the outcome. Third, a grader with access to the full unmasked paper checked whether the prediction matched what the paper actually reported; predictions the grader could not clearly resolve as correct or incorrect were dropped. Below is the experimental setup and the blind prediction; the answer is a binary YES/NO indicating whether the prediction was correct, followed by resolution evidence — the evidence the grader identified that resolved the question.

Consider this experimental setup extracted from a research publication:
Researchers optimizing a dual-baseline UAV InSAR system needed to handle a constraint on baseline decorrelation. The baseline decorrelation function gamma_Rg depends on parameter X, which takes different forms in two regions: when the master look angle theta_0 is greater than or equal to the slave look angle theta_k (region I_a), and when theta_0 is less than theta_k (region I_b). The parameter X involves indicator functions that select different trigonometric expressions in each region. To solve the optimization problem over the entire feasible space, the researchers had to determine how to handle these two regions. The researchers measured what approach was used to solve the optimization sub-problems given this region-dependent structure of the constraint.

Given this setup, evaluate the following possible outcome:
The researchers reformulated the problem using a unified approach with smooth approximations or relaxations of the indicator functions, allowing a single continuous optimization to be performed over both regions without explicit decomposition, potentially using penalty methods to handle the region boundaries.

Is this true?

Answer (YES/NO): NO